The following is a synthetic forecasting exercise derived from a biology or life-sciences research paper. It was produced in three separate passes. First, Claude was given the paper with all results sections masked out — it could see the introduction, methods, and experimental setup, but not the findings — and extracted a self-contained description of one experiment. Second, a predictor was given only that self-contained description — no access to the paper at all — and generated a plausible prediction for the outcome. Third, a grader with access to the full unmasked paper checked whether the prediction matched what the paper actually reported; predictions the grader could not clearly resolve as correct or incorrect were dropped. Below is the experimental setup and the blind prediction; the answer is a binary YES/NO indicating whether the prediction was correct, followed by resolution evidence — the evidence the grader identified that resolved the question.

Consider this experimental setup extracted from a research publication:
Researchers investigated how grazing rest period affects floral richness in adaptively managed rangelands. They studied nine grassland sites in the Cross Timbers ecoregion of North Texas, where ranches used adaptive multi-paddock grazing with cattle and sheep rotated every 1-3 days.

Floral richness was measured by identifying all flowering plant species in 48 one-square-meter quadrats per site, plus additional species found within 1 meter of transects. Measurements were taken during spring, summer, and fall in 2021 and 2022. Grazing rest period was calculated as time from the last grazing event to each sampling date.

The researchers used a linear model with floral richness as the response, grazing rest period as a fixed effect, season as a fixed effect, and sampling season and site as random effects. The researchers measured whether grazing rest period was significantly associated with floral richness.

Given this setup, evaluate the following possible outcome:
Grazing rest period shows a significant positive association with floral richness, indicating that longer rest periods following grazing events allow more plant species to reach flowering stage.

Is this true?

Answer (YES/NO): YES